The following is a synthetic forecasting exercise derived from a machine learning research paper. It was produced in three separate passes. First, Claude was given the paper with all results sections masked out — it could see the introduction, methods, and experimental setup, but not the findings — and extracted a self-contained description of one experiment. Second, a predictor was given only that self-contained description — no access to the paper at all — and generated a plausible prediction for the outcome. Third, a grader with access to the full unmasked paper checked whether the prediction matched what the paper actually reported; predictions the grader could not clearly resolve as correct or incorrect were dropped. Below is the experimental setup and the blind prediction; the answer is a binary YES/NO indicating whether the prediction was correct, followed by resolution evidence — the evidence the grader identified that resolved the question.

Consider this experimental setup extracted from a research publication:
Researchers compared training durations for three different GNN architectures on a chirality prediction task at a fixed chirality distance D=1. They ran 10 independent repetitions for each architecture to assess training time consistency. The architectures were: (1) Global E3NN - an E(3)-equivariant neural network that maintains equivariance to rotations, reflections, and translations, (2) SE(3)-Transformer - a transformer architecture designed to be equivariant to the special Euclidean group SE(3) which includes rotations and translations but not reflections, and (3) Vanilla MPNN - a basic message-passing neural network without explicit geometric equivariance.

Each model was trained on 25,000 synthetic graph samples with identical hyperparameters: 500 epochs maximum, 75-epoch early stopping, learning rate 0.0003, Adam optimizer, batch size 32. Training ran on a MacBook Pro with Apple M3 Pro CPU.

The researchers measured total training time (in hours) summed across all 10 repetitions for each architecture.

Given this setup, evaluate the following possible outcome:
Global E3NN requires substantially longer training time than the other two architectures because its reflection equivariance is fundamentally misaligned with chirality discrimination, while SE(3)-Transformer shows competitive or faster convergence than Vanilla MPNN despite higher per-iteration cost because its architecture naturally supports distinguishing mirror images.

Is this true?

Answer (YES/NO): NO